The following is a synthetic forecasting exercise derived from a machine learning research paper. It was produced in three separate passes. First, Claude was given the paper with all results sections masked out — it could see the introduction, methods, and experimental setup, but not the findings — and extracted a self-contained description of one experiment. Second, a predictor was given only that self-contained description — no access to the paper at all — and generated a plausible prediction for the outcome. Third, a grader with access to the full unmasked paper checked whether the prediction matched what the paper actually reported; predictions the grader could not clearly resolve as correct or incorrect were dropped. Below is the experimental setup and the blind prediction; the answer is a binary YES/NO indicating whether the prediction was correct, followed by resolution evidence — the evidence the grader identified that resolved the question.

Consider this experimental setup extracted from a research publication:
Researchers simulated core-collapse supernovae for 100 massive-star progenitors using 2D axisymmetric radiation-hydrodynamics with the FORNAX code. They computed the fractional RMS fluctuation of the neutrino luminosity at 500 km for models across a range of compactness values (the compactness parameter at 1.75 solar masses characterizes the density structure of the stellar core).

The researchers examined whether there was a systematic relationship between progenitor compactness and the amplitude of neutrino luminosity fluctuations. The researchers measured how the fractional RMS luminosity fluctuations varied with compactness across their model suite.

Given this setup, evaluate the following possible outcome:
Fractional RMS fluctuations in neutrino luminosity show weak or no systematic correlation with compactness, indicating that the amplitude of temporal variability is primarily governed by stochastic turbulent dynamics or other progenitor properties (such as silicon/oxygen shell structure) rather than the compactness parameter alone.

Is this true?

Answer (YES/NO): NO